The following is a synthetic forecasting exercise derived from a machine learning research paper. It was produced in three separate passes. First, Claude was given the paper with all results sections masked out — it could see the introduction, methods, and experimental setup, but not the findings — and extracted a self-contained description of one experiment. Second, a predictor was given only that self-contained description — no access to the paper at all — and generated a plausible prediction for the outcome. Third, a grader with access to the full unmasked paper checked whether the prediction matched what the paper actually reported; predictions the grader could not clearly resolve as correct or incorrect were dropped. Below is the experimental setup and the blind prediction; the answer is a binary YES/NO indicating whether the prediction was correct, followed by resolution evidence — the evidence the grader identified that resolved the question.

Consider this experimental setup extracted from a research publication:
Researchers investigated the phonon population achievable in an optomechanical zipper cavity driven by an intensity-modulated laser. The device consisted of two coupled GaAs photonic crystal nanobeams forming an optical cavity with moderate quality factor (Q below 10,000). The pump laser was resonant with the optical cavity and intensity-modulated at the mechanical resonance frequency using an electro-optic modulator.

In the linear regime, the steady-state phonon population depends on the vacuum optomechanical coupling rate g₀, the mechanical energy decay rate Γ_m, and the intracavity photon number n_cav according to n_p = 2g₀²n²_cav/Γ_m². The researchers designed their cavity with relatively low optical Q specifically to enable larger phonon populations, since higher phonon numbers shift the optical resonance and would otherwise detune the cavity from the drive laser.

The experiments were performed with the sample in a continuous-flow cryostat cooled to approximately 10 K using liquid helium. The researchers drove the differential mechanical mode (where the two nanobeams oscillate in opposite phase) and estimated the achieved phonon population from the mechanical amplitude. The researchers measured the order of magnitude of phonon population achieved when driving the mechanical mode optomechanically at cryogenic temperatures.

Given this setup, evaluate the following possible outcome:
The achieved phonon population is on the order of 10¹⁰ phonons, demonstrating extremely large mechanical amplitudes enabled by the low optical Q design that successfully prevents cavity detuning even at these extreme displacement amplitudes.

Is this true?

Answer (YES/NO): NO